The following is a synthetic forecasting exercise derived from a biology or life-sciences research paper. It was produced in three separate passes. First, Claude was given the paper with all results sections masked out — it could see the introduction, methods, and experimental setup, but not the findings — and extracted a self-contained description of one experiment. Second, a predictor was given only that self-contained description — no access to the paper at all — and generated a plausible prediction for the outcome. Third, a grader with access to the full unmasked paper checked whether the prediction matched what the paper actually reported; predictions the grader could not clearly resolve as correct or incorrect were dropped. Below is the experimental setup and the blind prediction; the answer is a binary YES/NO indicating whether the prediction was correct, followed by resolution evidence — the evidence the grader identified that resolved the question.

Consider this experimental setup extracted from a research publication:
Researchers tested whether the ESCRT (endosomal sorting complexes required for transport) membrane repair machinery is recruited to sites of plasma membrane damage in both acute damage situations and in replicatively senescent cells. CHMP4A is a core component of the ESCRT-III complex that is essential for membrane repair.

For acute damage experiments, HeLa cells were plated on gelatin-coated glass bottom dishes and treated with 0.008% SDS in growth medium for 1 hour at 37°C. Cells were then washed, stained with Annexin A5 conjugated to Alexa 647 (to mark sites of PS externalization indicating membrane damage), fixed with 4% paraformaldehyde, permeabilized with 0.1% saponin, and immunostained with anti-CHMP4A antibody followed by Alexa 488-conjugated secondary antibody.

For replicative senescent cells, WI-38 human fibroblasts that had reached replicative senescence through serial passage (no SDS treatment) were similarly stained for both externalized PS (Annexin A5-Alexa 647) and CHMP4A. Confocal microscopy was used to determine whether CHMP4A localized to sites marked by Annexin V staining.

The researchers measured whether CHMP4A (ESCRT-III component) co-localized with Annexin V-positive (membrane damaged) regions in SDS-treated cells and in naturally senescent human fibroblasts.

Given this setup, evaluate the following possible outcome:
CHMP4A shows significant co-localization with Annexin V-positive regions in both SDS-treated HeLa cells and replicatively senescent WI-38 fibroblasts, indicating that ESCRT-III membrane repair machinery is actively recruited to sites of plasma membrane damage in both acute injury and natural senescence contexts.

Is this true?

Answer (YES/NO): YES